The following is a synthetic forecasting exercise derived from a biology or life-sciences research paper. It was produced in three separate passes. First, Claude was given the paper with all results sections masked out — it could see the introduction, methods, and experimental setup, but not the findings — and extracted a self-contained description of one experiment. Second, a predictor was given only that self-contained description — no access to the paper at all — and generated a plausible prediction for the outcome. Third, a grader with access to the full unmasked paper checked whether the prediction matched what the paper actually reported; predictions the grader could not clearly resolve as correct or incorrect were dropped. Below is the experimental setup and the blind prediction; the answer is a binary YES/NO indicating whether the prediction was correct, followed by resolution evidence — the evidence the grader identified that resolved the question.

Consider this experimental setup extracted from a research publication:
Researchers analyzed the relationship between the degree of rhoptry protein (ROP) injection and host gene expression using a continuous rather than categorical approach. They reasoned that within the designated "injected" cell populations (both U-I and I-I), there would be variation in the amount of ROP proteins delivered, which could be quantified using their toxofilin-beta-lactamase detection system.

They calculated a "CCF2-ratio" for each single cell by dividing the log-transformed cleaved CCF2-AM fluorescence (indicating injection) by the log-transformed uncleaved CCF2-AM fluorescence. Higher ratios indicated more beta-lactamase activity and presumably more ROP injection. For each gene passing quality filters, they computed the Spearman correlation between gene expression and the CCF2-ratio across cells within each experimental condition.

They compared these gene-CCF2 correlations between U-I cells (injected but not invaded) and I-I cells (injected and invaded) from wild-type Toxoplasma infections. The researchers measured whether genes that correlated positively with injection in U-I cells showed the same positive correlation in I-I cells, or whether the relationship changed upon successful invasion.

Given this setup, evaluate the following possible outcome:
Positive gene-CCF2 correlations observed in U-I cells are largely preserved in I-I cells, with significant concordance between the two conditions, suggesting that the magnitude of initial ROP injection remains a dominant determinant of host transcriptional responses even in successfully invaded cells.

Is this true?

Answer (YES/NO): NO